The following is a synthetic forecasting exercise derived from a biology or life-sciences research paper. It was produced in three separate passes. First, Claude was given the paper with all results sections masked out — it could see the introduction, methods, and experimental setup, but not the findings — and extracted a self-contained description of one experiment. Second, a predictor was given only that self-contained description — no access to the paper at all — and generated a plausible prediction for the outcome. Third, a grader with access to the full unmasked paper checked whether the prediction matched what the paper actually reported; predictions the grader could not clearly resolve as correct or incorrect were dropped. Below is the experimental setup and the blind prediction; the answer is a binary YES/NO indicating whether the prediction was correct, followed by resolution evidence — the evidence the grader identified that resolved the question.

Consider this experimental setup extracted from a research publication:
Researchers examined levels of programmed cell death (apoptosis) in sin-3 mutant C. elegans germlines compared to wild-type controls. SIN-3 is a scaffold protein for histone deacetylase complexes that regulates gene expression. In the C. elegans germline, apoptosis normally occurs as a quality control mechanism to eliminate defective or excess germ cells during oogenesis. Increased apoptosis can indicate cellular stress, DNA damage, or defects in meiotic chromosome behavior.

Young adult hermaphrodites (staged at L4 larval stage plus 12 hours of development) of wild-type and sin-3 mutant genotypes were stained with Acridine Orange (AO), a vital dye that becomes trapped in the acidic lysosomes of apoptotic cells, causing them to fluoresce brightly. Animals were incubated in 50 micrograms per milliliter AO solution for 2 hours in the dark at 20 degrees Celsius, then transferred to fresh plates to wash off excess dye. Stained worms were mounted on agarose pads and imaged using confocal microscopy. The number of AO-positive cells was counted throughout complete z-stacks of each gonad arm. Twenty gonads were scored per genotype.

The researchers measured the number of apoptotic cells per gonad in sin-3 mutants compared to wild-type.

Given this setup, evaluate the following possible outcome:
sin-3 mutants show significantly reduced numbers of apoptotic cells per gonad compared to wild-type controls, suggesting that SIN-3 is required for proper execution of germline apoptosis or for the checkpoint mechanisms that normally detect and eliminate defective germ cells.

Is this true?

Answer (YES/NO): NO